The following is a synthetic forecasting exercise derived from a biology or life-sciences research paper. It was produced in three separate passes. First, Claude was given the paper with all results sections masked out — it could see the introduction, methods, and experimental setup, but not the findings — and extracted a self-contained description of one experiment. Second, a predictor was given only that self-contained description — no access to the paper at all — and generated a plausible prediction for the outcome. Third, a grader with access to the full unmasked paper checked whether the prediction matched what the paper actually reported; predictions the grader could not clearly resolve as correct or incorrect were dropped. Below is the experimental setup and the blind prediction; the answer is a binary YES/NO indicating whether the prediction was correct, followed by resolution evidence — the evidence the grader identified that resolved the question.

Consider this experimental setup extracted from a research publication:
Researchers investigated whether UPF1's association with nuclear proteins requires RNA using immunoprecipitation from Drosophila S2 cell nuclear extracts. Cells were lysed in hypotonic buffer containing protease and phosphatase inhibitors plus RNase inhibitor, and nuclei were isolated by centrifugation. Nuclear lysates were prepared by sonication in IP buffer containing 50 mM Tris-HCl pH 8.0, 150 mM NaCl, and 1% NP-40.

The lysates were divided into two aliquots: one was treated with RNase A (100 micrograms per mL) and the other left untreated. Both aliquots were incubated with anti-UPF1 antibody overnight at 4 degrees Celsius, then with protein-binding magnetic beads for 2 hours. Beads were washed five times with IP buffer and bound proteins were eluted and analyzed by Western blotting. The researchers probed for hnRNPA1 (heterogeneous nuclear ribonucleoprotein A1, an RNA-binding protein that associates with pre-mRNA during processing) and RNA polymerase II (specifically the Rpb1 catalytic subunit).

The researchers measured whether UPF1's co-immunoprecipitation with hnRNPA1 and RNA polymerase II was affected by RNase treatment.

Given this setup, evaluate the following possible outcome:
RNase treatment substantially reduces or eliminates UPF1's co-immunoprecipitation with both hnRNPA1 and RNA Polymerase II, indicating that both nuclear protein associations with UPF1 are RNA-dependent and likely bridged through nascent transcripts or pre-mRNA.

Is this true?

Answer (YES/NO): NO